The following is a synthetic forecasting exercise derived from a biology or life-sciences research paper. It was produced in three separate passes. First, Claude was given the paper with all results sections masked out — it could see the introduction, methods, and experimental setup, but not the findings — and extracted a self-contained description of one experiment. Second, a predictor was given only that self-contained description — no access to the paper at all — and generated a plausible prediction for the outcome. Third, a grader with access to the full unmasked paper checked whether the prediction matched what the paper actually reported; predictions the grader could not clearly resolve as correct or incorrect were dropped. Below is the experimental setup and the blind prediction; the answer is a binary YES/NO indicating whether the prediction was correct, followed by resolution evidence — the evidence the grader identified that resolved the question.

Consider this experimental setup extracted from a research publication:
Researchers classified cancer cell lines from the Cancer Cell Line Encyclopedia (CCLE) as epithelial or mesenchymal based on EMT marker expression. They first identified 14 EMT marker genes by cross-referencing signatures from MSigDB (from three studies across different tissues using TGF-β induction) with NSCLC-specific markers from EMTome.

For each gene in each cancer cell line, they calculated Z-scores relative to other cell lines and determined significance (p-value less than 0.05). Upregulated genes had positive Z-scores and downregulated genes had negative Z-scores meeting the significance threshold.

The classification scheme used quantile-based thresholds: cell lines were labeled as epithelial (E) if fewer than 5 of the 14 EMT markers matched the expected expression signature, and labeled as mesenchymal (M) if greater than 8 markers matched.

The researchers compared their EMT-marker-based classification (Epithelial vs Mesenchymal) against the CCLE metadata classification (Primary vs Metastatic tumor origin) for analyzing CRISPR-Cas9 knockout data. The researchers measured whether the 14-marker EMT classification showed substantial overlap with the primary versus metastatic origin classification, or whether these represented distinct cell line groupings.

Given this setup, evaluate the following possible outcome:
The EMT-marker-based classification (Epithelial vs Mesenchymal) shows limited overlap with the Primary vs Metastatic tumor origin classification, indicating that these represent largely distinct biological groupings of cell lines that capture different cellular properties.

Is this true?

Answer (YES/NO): NO